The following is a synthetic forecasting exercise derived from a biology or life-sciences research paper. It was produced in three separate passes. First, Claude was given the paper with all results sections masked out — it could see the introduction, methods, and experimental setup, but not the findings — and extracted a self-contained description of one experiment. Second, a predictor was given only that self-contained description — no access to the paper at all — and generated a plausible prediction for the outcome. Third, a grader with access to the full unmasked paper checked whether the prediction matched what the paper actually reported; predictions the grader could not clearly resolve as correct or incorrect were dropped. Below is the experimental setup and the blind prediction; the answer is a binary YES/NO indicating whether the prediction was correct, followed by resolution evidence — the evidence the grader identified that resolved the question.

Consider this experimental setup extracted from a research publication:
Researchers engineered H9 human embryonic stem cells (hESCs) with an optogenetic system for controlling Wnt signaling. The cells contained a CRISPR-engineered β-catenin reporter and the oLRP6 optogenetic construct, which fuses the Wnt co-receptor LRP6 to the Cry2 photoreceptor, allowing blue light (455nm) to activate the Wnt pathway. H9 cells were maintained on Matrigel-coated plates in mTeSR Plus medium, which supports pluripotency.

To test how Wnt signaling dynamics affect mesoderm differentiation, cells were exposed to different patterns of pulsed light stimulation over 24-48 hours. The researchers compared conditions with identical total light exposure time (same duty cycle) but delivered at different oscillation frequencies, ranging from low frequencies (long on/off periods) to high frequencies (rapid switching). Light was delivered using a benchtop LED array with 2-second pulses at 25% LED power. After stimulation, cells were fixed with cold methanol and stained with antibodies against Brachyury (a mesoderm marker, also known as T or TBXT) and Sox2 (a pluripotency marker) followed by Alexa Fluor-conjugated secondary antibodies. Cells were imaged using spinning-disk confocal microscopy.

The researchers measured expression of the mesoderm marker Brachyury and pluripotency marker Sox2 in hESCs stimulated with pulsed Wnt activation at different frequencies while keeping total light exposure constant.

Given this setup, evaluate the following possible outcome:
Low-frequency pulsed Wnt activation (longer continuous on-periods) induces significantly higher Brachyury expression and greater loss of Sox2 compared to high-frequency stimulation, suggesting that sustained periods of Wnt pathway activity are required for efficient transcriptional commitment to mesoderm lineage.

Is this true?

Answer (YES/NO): NO